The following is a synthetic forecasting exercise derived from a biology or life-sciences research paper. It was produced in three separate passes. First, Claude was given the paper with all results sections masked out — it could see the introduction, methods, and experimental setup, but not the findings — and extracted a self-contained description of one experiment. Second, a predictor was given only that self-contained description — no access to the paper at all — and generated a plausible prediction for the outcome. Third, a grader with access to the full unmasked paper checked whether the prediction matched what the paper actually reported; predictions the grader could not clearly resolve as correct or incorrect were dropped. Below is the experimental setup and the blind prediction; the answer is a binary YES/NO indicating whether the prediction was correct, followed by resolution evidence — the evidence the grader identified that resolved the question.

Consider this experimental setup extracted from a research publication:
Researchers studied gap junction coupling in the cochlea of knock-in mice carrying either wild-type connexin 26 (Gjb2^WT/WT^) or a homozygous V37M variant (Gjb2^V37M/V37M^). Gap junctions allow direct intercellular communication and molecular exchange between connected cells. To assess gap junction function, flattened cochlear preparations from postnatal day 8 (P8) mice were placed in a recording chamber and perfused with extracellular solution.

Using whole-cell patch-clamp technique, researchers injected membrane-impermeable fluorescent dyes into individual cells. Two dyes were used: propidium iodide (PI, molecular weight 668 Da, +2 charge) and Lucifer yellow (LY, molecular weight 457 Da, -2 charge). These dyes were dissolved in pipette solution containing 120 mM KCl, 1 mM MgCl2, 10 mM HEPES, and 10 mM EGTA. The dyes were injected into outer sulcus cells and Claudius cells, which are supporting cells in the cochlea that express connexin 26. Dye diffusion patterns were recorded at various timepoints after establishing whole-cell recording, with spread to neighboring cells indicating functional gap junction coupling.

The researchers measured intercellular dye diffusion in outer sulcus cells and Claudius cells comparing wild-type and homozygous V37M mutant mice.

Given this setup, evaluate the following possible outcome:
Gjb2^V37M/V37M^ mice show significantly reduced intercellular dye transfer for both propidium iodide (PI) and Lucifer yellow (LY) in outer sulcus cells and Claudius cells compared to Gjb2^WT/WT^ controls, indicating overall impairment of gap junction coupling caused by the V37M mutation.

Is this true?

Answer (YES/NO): YES